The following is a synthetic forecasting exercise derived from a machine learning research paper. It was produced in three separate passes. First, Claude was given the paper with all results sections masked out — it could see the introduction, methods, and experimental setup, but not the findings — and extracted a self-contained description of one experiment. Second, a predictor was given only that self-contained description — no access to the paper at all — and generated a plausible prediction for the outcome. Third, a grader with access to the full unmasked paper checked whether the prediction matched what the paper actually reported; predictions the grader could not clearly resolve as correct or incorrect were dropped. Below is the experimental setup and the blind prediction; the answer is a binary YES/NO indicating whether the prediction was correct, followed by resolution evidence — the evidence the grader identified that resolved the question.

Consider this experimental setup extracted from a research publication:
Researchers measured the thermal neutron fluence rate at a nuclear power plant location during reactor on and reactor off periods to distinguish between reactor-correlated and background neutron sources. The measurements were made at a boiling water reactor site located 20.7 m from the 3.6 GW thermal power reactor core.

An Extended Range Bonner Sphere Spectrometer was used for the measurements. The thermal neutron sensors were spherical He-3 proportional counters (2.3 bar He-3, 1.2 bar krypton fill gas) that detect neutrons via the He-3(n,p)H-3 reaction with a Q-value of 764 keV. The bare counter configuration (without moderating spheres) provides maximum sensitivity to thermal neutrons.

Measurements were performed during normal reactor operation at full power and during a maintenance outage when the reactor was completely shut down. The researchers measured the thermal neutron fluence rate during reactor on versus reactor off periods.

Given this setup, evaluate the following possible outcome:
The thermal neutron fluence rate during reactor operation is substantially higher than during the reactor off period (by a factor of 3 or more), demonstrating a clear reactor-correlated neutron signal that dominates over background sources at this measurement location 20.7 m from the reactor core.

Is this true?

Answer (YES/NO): YES